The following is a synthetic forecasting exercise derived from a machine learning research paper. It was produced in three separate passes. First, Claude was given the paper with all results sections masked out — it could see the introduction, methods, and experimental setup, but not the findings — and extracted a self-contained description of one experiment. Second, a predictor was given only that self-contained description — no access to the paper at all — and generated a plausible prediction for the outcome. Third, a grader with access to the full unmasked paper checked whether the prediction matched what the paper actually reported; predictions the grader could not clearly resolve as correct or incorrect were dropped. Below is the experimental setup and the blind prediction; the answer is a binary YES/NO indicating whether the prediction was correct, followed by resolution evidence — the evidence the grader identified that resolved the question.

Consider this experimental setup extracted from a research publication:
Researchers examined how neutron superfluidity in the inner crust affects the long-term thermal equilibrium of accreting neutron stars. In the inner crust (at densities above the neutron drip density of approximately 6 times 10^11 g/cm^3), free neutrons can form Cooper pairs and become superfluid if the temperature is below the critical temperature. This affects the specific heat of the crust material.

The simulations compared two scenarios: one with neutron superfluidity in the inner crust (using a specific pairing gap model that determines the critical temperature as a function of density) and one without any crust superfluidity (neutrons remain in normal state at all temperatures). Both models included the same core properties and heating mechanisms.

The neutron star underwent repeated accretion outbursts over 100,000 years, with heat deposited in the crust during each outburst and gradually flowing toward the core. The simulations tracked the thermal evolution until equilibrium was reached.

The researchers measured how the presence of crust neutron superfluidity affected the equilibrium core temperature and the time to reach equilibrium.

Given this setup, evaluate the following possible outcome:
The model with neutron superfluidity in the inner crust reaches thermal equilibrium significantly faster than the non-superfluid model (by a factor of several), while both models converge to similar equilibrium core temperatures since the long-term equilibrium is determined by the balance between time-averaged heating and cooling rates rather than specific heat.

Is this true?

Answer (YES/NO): NO